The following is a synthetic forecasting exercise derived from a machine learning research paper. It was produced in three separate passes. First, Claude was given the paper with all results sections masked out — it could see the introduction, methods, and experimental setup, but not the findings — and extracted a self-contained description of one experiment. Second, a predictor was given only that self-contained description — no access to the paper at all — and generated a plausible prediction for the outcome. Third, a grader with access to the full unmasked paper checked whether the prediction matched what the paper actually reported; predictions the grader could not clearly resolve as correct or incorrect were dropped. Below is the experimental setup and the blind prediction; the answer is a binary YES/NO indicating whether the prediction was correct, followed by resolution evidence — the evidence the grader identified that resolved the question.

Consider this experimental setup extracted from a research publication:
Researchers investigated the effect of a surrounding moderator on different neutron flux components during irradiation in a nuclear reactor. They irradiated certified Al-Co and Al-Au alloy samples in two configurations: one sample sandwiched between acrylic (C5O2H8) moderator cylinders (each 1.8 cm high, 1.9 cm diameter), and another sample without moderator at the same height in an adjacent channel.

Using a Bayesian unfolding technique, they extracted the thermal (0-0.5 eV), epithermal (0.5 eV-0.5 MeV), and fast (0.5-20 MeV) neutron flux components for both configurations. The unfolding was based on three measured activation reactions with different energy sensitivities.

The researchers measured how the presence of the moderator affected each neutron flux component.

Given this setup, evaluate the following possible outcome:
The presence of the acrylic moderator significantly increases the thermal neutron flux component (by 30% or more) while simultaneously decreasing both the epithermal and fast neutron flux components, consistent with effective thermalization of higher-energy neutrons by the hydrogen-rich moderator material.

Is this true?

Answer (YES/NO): NO